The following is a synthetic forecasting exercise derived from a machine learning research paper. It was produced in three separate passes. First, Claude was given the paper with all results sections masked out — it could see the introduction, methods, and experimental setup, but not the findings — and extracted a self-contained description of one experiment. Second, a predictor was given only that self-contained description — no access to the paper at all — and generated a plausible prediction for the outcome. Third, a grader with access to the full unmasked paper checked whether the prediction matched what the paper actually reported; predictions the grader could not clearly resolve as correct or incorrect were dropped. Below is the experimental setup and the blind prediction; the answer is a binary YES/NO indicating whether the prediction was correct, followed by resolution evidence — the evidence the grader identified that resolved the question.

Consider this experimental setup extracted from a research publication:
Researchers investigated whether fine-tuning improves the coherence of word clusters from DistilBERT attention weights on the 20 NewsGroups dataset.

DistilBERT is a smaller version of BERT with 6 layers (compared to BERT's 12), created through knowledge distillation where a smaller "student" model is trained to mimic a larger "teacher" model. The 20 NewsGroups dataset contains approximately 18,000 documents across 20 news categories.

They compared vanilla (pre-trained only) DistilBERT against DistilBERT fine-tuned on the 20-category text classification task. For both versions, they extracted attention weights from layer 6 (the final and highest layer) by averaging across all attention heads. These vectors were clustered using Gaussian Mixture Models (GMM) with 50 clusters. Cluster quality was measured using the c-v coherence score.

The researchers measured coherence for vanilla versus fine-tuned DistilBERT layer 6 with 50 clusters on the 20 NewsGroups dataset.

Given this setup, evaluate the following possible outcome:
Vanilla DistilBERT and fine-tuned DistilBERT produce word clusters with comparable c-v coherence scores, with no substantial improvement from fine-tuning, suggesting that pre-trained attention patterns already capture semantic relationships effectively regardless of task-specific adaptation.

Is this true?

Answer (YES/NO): YES